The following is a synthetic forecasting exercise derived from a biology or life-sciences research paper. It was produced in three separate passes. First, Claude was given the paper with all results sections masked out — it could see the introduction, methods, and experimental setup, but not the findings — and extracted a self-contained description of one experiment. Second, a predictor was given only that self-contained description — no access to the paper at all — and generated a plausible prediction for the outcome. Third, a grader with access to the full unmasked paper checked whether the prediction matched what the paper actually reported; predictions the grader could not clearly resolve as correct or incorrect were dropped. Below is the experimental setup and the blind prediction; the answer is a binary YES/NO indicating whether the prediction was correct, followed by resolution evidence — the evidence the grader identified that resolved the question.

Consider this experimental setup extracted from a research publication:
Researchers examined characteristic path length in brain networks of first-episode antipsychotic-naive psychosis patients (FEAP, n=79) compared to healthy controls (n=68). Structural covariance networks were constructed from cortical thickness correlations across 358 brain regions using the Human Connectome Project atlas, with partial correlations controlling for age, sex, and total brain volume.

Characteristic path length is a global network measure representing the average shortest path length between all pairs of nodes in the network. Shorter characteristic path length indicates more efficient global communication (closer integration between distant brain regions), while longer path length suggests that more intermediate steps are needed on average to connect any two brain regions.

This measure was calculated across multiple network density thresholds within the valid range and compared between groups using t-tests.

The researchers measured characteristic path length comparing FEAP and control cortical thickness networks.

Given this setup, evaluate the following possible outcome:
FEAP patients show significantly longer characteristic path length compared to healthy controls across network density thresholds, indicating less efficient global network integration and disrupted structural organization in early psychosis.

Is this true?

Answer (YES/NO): NO